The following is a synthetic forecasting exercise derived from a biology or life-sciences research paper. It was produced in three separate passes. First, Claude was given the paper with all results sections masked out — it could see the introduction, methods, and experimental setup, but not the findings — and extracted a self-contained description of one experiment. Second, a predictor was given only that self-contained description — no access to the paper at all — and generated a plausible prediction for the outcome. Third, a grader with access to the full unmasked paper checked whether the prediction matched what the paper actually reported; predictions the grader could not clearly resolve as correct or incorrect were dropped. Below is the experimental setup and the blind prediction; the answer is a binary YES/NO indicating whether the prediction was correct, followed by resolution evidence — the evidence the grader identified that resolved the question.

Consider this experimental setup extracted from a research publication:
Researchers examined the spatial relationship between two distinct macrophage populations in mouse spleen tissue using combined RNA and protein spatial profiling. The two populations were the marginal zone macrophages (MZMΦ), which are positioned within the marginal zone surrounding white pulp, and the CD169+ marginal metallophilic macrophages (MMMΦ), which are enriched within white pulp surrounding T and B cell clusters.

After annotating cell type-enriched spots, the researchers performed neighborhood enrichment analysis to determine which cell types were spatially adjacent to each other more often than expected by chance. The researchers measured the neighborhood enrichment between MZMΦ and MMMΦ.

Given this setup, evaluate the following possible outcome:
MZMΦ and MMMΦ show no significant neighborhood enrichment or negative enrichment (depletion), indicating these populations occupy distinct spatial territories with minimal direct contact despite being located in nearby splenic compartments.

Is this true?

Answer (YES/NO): NO